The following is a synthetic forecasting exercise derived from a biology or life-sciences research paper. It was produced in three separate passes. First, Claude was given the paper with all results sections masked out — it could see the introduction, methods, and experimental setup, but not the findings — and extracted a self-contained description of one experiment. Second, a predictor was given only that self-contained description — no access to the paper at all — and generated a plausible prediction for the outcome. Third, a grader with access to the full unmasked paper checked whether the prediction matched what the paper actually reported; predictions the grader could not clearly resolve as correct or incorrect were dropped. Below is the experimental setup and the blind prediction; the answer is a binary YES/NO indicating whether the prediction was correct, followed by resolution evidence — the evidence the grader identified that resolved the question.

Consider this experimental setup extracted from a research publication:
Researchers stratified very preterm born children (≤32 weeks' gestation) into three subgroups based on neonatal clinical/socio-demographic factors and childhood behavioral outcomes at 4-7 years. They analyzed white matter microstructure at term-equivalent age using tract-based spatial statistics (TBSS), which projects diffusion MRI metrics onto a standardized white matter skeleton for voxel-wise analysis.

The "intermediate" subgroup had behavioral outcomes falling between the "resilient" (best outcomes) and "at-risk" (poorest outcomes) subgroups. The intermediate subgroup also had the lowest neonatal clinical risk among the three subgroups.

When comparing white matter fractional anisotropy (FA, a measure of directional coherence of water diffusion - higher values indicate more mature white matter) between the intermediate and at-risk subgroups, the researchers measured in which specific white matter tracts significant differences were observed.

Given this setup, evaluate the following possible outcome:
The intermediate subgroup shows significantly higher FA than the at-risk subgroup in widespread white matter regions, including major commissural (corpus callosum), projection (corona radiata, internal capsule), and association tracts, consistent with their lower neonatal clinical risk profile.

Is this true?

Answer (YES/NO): NO